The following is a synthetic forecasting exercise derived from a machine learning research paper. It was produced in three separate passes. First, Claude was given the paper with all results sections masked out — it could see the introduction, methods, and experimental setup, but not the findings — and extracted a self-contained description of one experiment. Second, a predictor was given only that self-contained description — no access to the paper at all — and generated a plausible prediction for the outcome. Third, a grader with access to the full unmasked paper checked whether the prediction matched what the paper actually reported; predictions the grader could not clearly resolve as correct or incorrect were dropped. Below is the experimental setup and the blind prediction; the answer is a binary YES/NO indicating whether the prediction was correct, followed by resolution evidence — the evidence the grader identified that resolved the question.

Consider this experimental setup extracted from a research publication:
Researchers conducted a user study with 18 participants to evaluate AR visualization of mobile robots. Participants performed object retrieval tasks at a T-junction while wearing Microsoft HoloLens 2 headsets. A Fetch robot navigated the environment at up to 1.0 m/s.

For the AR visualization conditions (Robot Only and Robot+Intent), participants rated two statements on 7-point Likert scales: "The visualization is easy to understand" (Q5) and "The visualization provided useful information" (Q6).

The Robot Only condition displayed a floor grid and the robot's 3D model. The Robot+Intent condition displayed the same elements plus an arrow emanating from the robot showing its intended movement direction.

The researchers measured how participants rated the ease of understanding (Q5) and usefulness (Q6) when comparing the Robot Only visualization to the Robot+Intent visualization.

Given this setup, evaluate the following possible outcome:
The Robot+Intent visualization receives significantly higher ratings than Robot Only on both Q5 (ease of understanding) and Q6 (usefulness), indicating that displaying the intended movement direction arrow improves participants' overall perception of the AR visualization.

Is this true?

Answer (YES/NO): NO